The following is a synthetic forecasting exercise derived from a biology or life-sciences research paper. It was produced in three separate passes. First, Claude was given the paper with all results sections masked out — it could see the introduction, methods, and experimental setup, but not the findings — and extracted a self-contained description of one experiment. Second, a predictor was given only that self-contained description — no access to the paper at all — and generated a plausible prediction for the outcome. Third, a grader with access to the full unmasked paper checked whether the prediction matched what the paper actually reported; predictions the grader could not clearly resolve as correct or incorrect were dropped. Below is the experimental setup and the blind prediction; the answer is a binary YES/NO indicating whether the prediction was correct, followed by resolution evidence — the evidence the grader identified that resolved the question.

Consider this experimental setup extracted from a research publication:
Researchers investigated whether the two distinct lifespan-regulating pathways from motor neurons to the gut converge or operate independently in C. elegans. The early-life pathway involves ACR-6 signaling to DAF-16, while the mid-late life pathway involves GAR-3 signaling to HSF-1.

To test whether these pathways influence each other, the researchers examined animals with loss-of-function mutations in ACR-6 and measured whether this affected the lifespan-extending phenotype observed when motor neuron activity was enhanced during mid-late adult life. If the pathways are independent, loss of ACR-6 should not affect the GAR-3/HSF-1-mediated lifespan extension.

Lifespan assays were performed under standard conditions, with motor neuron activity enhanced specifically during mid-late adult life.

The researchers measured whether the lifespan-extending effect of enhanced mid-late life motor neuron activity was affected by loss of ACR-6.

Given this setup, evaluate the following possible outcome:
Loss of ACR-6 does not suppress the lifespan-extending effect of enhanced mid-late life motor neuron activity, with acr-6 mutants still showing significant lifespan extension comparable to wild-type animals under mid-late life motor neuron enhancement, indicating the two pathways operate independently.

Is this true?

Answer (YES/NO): YES